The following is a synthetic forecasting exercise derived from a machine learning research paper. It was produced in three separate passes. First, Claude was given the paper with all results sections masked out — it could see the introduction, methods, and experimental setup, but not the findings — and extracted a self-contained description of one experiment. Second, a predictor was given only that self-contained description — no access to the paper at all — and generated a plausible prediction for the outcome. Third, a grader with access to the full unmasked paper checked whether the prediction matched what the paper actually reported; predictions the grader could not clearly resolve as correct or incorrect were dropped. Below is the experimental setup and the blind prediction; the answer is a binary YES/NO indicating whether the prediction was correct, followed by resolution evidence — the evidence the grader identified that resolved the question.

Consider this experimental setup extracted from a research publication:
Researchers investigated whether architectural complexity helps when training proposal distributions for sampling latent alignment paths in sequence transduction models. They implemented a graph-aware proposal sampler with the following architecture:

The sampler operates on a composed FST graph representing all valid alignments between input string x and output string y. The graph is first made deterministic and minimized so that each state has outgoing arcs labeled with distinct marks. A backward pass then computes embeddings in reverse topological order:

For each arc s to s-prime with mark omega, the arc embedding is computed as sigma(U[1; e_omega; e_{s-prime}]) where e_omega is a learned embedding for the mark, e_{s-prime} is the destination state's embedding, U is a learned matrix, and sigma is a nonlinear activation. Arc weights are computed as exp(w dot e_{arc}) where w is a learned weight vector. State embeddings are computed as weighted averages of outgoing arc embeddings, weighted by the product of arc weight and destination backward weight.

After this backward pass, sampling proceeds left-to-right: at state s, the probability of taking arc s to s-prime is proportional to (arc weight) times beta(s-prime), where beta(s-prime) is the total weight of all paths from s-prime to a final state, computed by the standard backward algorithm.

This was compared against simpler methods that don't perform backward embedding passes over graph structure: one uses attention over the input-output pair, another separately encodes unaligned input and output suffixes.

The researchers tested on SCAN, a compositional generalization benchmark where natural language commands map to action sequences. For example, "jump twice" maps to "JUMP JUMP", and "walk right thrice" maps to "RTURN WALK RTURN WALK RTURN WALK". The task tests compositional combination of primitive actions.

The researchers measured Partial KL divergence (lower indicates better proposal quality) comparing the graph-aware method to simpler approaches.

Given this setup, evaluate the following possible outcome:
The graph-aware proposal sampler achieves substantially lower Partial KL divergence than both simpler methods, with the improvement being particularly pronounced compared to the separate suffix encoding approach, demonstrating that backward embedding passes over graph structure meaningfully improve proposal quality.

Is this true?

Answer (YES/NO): NO